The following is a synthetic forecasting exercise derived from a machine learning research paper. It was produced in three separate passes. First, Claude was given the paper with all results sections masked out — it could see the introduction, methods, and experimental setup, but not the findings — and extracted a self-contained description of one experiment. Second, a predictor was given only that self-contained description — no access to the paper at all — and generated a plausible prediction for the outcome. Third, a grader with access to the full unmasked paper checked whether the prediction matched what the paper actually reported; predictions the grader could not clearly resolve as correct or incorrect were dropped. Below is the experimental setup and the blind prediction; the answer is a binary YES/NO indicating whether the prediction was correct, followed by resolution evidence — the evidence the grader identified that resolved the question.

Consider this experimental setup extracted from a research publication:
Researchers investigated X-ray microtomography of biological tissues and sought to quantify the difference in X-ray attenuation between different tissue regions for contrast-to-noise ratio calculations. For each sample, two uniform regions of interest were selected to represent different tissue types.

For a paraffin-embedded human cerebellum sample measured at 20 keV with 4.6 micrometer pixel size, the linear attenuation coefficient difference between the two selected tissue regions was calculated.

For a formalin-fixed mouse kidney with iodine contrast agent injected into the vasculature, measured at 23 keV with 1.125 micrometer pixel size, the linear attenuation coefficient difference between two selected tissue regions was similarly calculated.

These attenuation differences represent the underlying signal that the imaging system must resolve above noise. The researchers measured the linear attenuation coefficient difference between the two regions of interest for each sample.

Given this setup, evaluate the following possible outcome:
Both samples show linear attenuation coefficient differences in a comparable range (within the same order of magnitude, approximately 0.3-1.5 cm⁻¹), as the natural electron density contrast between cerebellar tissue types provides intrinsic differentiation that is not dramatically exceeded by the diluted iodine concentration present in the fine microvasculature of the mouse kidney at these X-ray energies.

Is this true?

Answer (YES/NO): NO